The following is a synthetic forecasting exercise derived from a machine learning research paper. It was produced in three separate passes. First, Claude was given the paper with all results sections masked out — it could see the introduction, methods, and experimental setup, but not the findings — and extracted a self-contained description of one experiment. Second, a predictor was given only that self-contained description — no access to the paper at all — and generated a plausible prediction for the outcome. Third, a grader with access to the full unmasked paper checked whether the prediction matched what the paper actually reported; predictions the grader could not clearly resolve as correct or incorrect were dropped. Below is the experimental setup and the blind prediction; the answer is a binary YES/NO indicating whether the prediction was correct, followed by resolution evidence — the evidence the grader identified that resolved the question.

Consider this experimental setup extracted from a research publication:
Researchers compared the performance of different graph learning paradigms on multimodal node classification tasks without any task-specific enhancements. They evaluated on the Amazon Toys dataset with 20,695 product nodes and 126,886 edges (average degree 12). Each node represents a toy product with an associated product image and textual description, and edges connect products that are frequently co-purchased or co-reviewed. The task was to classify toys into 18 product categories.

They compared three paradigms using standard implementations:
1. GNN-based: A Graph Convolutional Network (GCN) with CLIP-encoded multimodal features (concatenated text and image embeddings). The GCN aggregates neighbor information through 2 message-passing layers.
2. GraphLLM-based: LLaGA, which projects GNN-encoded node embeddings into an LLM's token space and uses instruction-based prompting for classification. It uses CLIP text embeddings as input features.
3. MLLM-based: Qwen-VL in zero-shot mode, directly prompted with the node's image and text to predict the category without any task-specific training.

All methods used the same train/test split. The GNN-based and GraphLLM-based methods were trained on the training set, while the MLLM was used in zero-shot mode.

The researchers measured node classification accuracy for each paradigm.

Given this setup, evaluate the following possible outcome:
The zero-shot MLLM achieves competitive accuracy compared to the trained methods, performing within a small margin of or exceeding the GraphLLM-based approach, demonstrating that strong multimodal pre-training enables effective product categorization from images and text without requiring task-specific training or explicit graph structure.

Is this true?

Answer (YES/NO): NO